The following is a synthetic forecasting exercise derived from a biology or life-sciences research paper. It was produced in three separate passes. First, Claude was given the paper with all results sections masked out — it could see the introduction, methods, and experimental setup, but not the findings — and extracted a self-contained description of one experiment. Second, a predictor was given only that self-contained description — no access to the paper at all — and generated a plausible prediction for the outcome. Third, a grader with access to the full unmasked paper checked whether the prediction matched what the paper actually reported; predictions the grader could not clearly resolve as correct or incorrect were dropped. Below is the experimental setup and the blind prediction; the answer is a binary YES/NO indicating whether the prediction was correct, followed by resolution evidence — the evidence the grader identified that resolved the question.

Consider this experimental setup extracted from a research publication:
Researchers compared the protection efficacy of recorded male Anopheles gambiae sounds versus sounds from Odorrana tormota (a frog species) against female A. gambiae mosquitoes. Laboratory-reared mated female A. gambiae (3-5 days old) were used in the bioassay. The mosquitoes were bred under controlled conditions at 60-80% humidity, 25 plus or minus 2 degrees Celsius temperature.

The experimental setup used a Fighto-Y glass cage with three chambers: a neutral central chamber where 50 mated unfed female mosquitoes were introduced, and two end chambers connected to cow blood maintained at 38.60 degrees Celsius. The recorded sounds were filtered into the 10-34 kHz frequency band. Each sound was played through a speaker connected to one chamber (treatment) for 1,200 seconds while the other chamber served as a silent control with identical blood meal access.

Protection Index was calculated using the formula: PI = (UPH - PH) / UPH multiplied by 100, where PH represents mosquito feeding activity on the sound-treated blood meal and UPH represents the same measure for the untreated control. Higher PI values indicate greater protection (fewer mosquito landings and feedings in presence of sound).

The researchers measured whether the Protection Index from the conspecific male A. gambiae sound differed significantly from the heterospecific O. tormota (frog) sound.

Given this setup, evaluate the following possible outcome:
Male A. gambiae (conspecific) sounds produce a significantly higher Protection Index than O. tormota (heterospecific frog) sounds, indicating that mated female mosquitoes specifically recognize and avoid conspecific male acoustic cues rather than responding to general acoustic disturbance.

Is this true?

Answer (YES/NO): NO